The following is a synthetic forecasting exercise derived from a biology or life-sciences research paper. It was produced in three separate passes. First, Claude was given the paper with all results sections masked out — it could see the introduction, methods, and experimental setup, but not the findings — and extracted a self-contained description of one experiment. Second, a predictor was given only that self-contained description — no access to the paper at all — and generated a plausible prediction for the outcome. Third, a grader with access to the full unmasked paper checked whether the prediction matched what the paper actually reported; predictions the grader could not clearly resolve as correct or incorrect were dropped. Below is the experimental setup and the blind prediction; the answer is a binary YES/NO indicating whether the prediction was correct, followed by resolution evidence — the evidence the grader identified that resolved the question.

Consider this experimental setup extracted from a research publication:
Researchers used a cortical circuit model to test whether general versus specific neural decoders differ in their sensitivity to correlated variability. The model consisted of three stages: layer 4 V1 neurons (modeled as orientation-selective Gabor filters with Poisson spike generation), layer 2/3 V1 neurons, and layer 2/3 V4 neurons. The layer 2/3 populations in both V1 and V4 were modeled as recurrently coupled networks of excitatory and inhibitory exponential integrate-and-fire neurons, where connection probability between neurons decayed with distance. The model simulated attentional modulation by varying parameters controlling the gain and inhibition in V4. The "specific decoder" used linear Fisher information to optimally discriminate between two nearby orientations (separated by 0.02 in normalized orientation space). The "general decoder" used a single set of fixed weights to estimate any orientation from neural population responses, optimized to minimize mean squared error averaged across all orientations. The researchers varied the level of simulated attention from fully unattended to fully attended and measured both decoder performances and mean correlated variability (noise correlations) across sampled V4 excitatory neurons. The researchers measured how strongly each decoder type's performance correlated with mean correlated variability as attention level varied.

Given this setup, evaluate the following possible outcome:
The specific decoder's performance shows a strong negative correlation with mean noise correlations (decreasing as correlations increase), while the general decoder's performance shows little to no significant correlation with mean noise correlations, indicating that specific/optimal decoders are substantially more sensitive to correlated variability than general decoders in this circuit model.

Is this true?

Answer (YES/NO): NO